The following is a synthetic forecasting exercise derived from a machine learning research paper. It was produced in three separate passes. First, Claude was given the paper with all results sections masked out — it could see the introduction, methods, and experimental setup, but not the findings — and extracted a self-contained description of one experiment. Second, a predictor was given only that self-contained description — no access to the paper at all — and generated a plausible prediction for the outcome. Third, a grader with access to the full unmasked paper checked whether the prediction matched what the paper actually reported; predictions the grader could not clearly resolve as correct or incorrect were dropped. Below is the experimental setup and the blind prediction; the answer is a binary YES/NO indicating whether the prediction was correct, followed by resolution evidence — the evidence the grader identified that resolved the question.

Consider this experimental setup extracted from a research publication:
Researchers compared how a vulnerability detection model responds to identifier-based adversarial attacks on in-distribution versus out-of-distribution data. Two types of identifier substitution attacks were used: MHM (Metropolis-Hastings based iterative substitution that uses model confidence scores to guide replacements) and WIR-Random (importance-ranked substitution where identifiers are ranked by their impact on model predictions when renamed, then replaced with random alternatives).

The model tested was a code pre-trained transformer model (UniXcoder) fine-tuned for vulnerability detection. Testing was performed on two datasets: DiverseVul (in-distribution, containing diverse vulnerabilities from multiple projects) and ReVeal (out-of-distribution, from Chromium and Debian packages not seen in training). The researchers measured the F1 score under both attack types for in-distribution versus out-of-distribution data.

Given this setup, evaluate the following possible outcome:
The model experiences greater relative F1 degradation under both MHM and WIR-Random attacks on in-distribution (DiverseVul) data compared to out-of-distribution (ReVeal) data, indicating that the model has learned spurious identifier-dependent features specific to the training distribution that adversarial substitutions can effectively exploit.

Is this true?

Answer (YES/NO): NO